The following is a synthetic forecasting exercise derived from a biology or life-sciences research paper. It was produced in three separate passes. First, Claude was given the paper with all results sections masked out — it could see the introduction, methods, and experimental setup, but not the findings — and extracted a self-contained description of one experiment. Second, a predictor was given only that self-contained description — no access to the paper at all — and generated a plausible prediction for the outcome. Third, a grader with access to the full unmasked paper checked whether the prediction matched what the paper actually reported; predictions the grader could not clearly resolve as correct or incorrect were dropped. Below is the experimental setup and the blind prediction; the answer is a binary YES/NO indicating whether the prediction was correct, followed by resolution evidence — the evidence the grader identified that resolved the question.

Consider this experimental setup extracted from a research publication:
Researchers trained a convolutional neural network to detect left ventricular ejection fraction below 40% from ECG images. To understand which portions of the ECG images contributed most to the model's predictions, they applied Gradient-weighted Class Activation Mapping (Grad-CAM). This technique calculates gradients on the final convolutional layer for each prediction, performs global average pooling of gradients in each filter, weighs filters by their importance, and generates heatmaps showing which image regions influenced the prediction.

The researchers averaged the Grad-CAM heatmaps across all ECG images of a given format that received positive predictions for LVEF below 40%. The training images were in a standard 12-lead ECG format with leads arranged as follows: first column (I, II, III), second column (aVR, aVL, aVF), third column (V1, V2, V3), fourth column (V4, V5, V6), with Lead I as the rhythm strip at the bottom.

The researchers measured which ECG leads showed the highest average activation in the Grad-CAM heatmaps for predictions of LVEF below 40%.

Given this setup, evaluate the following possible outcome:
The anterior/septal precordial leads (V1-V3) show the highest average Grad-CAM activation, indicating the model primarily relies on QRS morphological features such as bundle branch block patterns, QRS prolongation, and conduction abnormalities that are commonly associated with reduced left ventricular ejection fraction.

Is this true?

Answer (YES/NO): NO